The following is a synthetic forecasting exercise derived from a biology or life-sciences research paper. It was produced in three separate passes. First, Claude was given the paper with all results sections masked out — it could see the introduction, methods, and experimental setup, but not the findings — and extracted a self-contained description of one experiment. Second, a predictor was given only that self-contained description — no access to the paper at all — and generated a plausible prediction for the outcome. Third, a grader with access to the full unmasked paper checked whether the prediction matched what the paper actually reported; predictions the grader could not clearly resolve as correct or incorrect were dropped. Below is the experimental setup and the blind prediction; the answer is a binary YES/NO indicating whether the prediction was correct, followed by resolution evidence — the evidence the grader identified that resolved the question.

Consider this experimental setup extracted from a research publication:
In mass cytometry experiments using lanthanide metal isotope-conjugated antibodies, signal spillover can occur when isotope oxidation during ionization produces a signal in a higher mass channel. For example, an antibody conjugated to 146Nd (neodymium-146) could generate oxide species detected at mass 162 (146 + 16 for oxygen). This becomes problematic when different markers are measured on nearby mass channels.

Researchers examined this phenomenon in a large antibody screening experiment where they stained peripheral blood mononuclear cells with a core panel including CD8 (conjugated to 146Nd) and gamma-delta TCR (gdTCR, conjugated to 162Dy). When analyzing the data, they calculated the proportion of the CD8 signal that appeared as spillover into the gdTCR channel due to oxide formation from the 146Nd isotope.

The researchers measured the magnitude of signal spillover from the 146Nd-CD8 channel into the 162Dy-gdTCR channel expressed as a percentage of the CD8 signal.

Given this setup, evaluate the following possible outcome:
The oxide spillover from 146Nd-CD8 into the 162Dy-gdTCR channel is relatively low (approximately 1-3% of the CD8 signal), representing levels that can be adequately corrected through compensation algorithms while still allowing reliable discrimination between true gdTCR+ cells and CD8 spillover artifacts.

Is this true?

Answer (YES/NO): YES